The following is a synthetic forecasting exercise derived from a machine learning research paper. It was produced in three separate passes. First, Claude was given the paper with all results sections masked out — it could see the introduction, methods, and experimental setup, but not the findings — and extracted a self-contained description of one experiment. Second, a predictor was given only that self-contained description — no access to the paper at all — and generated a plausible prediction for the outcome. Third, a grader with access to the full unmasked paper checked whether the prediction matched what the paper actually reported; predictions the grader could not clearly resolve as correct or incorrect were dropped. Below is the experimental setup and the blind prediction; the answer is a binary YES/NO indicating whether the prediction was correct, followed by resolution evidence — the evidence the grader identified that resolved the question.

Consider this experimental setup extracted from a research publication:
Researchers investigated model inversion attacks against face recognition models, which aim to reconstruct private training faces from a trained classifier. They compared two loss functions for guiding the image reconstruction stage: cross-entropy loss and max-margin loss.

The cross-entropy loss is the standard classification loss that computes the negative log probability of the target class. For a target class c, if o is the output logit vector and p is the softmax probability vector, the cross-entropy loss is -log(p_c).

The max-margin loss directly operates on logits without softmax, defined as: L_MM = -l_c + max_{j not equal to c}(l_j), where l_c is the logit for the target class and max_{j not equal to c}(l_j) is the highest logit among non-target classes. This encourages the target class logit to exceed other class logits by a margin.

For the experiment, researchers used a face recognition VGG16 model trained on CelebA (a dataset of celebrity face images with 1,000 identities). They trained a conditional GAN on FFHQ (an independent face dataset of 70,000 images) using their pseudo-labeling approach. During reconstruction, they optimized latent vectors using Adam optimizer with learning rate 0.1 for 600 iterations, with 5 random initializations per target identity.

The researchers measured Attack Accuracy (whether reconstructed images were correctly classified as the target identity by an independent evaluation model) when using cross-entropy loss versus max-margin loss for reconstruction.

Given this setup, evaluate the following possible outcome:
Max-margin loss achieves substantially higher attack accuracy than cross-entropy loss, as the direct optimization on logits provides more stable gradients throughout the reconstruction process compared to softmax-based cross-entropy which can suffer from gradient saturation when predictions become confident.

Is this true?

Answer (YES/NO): YES